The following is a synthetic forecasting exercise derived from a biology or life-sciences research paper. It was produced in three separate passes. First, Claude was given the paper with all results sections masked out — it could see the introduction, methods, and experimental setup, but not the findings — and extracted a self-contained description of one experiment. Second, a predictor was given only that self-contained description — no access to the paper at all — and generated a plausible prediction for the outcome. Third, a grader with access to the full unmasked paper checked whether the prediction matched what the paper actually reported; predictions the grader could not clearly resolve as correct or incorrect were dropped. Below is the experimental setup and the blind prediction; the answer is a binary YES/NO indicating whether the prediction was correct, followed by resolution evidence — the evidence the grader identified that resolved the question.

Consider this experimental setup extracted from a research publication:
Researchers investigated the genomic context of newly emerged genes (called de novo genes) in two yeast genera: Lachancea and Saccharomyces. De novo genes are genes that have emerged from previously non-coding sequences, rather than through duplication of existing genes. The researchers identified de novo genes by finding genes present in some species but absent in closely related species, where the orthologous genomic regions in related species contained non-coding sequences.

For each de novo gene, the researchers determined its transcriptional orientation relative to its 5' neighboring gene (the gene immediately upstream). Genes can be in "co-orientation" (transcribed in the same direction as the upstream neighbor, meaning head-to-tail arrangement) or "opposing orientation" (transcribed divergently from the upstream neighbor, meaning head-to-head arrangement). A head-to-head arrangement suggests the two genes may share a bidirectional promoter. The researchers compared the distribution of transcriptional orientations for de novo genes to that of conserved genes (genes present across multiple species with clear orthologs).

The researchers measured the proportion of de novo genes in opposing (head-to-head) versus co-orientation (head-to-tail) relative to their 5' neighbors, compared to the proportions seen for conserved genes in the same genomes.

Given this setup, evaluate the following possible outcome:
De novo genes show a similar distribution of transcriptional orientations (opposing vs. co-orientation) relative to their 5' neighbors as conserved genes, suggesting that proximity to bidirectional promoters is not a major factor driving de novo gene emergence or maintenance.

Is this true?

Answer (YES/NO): NO